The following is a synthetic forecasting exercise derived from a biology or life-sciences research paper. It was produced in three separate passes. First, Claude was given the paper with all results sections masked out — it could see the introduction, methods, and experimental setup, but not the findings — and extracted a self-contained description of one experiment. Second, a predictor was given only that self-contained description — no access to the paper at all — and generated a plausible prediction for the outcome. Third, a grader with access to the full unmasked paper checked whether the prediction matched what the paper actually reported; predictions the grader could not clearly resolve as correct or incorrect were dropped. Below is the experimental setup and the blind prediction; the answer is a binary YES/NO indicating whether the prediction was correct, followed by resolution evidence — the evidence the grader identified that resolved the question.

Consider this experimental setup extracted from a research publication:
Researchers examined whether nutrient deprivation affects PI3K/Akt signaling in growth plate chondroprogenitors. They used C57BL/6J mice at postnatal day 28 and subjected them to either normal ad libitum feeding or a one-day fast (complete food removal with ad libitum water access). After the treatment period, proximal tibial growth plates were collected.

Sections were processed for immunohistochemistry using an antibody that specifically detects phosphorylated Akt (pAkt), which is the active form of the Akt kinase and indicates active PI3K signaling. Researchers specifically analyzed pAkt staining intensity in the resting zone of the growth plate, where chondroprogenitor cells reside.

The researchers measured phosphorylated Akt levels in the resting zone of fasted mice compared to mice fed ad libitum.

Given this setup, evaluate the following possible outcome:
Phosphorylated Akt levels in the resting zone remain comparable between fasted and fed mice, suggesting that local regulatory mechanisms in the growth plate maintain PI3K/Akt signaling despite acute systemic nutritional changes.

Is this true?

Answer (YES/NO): NO